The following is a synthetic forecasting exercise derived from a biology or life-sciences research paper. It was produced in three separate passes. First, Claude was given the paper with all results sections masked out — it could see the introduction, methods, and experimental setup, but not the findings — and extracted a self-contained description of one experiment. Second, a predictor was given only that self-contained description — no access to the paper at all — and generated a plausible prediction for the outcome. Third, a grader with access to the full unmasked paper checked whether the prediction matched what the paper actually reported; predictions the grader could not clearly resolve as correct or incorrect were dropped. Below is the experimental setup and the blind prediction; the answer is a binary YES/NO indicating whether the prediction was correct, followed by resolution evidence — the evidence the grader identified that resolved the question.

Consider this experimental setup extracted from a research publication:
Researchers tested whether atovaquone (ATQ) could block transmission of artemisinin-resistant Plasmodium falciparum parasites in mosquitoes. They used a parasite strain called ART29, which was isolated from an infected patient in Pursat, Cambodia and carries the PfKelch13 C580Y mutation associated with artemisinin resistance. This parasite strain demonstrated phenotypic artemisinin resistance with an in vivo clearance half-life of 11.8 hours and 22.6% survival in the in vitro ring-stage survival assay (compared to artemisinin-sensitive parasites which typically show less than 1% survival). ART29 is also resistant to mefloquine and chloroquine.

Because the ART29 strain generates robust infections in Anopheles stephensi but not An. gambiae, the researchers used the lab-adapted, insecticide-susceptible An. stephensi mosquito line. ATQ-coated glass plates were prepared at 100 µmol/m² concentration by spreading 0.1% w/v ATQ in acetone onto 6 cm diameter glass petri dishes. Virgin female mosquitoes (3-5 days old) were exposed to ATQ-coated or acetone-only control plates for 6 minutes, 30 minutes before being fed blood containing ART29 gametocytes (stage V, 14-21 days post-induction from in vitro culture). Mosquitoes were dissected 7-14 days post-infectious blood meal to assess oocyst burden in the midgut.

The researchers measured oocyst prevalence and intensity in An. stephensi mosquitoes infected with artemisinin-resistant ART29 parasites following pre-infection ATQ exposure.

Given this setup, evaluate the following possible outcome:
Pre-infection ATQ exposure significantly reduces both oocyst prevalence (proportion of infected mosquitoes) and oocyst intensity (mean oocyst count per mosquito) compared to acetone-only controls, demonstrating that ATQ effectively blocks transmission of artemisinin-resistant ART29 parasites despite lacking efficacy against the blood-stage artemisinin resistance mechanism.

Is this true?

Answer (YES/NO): YES